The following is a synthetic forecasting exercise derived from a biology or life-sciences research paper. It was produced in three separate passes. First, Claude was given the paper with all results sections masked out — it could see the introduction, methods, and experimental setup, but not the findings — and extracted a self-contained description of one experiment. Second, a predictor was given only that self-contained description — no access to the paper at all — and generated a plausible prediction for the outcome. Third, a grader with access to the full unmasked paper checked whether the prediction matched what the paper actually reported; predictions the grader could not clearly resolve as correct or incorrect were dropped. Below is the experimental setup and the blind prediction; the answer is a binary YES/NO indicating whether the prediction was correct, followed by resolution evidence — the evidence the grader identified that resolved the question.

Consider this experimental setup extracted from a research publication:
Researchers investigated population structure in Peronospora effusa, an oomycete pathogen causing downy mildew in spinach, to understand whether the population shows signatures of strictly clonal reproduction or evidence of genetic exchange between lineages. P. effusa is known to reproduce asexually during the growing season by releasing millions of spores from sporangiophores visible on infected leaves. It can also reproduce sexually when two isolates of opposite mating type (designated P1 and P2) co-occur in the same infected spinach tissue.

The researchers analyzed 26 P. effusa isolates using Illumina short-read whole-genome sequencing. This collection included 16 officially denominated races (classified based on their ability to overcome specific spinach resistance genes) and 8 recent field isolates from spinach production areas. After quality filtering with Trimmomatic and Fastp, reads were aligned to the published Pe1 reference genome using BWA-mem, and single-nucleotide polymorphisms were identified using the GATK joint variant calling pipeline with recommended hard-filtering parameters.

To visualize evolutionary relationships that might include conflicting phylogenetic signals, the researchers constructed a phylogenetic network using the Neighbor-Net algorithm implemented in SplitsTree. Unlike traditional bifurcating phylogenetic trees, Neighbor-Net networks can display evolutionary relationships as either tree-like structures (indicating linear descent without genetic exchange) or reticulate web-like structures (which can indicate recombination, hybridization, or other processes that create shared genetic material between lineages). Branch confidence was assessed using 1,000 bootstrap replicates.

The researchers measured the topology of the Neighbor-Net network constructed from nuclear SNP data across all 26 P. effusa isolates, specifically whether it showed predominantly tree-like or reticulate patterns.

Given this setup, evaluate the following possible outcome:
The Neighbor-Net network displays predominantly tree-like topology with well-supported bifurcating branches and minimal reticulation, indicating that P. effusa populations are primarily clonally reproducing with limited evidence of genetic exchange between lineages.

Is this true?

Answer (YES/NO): NO